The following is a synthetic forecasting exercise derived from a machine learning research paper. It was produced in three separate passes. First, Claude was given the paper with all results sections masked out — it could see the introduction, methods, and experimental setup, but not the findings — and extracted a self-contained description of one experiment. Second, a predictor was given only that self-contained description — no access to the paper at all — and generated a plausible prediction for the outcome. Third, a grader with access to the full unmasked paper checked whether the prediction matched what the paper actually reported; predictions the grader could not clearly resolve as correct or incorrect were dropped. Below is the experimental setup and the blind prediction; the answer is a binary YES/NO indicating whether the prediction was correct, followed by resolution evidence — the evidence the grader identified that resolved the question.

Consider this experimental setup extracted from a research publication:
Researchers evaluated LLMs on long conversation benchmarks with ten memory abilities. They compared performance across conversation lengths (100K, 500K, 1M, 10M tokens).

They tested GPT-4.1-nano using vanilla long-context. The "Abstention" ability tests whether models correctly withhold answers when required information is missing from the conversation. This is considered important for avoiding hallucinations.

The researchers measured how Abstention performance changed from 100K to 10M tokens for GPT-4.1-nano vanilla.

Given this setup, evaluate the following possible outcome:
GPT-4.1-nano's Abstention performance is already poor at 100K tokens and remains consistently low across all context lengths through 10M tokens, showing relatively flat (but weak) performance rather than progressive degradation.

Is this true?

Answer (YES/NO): NO